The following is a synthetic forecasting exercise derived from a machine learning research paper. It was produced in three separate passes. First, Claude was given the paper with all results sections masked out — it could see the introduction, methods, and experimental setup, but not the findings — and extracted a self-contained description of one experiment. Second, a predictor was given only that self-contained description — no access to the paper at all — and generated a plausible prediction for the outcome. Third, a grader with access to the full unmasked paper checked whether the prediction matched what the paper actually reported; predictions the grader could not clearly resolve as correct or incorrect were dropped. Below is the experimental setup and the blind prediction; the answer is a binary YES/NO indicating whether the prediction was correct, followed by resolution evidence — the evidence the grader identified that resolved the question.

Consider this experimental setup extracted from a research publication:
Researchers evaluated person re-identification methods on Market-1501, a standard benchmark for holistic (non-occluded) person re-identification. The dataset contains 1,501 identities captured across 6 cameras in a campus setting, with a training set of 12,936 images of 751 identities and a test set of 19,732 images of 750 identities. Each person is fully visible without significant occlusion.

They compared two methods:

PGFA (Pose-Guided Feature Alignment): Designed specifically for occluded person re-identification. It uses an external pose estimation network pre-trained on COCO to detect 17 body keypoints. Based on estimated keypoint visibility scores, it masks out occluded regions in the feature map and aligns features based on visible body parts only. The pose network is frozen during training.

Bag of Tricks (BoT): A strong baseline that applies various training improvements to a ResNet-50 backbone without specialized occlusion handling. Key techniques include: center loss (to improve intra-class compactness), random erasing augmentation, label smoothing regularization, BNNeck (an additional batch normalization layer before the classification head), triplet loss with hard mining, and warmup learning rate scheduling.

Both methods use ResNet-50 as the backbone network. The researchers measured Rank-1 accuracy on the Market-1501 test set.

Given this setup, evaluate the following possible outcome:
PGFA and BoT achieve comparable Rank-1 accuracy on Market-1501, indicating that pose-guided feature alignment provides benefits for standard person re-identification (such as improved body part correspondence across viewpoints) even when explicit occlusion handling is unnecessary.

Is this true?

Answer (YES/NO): NO